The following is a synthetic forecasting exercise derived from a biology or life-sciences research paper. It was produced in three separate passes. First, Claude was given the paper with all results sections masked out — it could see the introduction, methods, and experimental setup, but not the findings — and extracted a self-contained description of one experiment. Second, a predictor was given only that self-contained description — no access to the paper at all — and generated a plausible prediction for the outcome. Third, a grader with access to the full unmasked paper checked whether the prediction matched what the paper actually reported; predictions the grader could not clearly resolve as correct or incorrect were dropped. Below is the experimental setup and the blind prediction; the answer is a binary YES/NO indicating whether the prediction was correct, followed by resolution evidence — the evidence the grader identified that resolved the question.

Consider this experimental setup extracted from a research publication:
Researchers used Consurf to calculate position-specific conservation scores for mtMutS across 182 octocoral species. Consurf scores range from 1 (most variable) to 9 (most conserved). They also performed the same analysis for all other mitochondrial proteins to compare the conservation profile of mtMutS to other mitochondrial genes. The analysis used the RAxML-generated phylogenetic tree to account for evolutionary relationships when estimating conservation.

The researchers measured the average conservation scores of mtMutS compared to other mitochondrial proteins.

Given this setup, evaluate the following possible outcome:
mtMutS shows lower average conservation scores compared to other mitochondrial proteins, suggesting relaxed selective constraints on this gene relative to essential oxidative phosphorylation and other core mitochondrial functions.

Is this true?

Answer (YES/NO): YES